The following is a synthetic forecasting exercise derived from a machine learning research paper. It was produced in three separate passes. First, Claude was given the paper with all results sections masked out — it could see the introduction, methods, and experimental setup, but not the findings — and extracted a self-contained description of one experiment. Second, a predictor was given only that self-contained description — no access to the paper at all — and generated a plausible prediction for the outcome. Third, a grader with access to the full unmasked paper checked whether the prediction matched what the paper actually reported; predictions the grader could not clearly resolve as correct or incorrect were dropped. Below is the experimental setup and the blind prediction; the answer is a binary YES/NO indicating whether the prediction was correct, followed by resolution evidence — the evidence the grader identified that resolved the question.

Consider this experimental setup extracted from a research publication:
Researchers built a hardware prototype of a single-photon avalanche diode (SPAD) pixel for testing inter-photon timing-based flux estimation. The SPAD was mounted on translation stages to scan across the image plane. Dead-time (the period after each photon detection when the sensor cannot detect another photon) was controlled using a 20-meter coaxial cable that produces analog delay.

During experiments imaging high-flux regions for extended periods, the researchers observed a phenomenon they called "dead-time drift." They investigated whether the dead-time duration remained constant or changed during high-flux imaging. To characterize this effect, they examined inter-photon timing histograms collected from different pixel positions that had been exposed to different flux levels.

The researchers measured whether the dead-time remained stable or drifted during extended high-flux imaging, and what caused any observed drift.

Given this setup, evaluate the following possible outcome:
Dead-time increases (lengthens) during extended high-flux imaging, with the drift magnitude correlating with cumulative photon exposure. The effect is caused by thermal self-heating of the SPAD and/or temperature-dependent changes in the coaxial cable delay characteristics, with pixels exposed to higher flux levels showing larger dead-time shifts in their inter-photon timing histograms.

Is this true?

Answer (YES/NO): YES